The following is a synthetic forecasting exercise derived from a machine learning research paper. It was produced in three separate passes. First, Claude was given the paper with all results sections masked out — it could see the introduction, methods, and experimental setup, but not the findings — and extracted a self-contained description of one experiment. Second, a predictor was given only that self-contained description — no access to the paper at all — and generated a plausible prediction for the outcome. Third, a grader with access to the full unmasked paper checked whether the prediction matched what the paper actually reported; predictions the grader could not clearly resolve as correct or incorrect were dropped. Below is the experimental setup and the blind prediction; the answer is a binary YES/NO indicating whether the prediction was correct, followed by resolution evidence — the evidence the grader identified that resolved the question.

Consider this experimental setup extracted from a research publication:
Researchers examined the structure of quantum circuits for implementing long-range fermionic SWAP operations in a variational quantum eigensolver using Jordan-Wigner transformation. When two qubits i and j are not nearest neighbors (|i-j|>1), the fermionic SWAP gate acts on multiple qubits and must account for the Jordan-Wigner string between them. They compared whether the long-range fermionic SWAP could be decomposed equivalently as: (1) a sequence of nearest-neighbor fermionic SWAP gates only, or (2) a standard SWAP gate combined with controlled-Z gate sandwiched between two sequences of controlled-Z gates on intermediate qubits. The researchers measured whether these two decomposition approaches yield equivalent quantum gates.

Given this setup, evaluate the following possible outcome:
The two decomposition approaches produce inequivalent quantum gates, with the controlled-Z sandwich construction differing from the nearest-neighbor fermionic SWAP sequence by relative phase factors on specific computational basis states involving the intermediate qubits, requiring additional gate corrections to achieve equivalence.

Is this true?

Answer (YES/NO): NO